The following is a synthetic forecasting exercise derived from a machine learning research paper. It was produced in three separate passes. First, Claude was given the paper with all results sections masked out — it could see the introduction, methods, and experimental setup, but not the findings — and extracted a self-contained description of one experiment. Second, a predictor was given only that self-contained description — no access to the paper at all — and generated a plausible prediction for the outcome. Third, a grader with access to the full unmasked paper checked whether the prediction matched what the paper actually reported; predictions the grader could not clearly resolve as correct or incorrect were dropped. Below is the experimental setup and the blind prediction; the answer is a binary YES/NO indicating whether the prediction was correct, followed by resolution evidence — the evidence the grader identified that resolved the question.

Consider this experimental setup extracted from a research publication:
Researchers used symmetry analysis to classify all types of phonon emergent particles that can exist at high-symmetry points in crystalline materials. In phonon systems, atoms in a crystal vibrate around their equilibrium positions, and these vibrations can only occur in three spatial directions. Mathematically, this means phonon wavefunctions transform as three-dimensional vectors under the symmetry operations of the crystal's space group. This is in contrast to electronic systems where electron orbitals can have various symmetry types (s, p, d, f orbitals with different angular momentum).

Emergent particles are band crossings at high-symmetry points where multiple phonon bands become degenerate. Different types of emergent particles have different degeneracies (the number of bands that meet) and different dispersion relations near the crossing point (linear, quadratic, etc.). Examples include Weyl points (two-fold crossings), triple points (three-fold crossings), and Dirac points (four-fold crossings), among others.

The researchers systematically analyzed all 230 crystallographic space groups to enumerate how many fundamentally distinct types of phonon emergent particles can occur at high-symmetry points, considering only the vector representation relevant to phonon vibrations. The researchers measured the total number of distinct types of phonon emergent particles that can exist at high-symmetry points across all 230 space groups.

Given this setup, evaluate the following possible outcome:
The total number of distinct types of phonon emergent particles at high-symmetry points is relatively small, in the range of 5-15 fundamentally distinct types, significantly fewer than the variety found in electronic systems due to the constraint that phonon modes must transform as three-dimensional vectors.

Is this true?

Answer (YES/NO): NO